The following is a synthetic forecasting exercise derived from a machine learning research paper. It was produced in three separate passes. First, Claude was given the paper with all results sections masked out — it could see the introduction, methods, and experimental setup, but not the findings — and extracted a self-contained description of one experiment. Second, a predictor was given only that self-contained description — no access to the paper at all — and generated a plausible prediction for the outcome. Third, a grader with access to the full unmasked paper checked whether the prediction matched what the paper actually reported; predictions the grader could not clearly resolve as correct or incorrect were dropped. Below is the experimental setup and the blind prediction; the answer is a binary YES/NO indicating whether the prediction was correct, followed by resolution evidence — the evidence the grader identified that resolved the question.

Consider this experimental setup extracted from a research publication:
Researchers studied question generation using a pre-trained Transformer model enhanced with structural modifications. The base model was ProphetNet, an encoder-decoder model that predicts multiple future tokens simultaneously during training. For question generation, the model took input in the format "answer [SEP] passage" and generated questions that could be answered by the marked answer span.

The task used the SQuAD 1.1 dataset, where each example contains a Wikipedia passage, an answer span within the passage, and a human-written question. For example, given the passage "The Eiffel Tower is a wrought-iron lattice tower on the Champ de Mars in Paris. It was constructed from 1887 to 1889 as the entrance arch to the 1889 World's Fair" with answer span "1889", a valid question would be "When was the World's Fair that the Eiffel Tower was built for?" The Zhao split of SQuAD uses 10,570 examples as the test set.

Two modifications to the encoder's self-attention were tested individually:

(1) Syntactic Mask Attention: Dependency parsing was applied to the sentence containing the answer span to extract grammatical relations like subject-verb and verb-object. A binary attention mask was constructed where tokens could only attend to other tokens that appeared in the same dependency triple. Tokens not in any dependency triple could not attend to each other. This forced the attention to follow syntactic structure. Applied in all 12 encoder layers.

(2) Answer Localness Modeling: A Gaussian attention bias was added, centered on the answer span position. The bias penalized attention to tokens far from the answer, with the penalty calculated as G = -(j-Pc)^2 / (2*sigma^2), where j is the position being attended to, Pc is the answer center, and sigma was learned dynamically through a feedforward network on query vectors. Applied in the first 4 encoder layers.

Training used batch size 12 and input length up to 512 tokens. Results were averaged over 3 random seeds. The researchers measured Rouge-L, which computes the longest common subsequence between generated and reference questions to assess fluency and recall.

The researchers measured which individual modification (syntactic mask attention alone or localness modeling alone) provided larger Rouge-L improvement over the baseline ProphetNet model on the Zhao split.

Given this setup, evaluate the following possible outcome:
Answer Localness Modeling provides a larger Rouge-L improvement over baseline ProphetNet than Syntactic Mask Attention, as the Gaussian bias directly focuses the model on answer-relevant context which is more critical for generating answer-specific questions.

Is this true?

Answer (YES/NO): NO